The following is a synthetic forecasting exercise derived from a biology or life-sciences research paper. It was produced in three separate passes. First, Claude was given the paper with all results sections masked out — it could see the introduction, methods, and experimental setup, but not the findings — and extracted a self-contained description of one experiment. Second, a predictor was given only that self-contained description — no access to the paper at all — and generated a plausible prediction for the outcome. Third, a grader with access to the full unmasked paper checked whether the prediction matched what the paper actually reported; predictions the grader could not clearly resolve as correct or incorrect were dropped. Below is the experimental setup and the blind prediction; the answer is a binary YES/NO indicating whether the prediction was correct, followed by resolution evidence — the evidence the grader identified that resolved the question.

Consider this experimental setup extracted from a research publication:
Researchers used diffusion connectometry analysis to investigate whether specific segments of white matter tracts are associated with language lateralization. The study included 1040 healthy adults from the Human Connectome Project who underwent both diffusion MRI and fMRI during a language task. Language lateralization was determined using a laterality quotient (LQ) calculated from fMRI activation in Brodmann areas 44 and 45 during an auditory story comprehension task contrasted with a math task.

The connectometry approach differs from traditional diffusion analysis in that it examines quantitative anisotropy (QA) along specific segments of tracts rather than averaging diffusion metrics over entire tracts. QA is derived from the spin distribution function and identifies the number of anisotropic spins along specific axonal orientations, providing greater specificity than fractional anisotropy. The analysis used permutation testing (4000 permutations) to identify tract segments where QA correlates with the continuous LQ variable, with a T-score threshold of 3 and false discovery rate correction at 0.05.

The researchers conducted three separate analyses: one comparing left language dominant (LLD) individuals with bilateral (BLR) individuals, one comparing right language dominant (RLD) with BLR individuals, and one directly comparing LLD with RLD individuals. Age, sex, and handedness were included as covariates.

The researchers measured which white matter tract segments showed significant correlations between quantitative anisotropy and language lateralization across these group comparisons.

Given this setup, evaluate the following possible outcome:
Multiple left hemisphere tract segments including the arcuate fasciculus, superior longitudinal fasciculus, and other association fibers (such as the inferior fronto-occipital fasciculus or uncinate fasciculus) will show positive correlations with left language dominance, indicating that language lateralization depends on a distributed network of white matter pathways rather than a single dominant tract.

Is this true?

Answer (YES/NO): NO